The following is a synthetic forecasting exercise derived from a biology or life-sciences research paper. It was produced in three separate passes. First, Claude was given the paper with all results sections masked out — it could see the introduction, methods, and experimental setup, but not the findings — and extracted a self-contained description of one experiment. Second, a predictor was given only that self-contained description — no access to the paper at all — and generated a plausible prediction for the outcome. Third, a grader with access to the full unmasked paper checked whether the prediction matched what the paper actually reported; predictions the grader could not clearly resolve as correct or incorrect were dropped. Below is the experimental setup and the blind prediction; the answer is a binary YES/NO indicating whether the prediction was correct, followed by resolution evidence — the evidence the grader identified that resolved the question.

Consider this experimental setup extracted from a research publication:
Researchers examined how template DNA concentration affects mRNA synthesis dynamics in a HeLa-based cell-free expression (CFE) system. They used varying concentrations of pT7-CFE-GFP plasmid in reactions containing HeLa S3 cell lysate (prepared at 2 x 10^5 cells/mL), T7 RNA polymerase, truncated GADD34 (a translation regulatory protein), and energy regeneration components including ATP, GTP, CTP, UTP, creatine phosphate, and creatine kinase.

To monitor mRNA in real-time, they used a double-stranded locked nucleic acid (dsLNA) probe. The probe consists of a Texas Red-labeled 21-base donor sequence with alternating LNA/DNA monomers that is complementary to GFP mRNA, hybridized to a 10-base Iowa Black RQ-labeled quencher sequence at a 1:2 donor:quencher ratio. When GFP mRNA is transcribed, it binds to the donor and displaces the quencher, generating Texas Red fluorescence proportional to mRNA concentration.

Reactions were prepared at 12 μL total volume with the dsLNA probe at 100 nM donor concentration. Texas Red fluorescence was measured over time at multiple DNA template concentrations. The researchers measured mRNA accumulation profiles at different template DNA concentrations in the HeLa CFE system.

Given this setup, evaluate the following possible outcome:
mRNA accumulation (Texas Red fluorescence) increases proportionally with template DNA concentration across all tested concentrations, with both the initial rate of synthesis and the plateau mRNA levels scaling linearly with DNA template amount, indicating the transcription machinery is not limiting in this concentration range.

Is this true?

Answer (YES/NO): NO